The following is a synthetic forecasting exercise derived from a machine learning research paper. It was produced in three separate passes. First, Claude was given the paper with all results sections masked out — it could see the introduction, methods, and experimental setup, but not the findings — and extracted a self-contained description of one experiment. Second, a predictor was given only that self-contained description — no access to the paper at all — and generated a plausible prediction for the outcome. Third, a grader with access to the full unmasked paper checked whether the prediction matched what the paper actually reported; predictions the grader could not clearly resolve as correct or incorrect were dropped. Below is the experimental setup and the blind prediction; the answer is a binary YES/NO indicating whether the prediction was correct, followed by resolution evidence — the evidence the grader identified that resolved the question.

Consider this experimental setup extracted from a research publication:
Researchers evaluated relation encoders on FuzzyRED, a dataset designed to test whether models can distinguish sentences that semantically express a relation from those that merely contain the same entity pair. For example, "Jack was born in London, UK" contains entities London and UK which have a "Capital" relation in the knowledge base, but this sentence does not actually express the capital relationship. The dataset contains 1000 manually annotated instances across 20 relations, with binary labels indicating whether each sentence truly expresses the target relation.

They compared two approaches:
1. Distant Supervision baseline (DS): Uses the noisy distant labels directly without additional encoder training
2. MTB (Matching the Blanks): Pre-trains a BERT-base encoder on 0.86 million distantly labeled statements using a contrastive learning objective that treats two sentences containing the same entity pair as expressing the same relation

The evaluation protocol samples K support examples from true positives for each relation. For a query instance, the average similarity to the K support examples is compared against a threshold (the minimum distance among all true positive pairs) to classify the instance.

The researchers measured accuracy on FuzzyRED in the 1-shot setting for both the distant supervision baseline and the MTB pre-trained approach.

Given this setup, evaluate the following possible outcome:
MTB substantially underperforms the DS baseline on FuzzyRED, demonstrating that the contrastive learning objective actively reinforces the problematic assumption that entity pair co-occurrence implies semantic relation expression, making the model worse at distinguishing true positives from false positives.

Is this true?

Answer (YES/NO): NO